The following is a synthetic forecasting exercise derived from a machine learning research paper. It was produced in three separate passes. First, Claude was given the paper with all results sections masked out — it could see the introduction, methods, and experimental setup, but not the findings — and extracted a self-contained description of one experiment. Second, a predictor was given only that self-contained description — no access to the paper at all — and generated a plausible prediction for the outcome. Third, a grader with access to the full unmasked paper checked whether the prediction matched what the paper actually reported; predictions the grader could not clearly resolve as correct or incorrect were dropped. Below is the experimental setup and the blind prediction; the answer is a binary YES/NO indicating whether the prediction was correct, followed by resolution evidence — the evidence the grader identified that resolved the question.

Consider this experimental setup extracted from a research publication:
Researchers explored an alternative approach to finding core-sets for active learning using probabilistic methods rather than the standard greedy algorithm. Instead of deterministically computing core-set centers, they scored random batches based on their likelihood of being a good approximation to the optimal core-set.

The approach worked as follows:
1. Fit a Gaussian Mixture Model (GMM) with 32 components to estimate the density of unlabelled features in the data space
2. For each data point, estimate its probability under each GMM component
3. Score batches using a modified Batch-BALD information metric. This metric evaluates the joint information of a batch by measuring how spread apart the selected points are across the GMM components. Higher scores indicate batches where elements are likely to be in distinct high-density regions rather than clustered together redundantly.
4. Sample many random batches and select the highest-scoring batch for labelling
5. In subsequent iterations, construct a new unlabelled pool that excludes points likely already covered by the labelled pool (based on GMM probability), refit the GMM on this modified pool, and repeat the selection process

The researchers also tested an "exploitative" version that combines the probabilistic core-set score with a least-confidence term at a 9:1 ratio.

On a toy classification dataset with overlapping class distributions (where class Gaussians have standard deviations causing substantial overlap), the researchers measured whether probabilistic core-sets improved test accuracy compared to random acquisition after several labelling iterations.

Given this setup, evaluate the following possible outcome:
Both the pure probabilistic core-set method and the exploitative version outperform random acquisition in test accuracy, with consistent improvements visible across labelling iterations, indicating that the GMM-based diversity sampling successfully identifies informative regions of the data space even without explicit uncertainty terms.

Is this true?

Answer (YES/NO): NO